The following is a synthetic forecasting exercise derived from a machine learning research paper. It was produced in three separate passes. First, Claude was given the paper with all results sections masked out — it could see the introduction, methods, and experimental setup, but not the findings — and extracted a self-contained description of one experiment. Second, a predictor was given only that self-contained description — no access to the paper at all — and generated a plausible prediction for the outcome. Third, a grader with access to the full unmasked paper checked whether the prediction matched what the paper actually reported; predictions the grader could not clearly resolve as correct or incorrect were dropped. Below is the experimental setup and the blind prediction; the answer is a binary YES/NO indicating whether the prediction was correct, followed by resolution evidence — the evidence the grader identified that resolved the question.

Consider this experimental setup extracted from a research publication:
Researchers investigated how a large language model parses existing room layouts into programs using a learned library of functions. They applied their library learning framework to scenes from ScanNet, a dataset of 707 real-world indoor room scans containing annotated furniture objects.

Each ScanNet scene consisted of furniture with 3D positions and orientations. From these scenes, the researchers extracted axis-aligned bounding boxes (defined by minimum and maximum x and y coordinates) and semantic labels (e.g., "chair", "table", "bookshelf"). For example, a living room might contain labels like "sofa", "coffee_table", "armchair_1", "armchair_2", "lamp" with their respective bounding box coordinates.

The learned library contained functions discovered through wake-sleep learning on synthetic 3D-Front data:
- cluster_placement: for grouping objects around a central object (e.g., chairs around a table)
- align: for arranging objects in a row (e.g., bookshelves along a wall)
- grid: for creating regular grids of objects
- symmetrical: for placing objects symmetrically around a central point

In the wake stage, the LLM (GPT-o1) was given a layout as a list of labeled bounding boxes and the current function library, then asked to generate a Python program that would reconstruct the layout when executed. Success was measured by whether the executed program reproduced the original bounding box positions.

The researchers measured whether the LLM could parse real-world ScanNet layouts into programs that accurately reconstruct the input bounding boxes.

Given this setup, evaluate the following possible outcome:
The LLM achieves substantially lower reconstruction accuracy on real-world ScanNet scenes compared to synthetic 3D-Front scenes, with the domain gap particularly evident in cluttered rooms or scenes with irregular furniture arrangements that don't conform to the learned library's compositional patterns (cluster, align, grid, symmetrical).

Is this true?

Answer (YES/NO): NO